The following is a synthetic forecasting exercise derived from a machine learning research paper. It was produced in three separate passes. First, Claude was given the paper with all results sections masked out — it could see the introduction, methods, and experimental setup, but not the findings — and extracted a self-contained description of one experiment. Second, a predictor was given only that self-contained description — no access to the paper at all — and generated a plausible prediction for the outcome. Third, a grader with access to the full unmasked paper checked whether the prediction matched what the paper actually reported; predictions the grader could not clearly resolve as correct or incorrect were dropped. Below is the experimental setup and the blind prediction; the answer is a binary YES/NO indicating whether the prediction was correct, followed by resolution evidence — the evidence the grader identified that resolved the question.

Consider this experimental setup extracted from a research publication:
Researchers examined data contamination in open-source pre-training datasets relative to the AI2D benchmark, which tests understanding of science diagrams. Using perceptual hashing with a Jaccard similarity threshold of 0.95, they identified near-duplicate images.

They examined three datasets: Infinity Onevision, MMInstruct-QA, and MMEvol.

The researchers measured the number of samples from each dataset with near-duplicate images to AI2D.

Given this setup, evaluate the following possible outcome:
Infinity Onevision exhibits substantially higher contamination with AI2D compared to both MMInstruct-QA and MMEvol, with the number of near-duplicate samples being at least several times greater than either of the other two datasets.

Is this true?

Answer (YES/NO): NO